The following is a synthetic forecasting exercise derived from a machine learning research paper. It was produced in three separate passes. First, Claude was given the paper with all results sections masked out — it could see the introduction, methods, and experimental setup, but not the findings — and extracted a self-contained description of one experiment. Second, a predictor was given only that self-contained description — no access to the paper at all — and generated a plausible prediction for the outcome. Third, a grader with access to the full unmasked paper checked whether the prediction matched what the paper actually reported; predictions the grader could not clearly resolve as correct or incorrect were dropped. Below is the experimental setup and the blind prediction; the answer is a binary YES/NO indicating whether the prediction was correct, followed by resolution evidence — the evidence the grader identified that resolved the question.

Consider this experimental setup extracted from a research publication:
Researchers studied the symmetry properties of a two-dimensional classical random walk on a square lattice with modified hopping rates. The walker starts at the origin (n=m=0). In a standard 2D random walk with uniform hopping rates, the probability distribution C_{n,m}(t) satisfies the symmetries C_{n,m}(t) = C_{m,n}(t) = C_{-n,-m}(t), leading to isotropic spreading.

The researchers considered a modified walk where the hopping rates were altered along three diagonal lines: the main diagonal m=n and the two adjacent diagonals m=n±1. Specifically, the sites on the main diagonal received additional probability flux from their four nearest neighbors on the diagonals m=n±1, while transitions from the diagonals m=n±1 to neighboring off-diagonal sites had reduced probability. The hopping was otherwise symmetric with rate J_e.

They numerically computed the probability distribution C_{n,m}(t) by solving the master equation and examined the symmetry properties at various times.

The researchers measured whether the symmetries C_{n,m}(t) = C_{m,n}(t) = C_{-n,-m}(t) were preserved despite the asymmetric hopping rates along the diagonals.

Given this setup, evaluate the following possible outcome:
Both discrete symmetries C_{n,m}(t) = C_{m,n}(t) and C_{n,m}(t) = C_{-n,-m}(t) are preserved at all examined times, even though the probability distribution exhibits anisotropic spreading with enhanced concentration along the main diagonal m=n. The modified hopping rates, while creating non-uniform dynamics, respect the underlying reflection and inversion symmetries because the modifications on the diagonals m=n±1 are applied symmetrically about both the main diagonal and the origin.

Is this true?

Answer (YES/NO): YES